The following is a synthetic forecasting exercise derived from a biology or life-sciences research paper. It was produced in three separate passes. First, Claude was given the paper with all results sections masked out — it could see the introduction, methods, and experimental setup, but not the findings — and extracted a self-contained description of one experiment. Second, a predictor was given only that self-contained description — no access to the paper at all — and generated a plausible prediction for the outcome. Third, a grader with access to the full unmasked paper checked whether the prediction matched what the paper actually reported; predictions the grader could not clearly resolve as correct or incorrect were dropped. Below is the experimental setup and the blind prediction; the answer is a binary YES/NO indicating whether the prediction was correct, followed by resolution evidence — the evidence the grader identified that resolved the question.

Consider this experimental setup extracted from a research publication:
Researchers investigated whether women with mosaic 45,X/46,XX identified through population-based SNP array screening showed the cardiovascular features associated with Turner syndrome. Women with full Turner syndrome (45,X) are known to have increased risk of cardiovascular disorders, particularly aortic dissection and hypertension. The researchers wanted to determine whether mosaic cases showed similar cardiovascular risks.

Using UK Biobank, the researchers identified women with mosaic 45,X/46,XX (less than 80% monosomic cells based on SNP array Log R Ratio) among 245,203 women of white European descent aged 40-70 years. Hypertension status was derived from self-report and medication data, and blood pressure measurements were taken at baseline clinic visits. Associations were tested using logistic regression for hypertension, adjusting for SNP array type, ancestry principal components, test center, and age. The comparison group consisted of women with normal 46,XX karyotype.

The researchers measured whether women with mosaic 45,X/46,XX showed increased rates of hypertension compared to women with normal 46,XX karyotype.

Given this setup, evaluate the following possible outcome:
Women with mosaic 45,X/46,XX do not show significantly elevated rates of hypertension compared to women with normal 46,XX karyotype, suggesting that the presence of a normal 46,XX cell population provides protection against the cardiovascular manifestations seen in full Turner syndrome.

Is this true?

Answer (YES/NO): YES